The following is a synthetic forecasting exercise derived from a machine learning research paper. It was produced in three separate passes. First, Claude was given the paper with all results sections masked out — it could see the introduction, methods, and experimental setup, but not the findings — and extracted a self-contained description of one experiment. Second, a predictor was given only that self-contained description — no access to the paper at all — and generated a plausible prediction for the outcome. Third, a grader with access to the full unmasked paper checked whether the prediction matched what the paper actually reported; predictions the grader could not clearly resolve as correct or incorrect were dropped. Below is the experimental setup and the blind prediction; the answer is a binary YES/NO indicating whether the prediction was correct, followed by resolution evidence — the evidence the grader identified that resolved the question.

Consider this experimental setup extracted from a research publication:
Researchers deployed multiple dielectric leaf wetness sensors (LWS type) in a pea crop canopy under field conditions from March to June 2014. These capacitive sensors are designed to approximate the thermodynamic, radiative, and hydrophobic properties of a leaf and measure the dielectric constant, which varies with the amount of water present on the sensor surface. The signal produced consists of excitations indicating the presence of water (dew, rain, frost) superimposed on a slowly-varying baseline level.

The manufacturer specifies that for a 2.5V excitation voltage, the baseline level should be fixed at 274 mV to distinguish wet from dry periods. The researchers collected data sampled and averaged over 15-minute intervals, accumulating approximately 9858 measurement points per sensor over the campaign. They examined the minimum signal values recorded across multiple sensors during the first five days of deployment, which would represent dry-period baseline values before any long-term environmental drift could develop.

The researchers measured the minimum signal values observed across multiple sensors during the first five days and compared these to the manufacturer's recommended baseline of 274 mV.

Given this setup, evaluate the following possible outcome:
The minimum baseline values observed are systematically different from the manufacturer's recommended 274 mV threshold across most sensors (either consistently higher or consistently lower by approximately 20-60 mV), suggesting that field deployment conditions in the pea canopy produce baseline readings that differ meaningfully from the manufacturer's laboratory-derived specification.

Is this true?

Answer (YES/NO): NO